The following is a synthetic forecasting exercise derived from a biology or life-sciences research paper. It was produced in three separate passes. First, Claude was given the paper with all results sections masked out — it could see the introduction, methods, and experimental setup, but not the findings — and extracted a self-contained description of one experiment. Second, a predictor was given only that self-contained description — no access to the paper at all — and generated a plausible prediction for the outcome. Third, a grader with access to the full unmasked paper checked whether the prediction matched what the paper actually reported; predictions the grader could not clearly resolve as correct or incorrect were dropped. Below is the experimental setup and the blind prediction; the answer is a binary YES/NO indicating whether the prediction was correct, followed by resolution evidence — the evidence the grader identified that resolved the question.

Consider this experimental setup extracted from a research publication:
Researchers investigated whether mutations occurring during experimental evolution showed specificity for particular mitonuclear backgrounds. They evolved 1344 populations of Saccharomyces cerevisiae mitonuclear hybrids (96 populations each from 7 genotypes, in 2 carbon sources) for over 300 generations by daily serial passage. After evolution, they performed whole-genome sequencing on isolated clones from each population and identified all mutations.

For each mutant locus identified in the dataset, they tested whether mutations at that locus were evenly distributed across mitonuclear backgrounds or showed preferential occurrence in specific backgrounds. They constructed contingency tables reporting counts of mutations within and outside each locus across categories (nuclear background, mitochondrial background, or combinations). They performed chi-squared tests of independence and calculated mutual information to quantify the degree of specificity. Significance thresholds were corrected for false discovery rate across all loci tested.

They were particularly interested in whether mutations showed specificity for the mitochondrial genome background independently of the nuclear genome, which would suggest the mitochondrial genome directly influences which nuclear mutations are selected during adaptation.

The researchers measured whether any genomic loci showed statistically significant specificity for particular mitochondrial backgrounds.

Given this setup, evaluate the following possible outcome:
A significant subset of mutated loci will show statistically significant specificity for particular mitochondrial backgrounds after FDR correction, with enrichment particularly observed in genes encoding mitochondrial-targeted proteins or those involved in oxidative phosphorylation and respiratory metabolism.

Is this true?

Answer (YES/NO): NO